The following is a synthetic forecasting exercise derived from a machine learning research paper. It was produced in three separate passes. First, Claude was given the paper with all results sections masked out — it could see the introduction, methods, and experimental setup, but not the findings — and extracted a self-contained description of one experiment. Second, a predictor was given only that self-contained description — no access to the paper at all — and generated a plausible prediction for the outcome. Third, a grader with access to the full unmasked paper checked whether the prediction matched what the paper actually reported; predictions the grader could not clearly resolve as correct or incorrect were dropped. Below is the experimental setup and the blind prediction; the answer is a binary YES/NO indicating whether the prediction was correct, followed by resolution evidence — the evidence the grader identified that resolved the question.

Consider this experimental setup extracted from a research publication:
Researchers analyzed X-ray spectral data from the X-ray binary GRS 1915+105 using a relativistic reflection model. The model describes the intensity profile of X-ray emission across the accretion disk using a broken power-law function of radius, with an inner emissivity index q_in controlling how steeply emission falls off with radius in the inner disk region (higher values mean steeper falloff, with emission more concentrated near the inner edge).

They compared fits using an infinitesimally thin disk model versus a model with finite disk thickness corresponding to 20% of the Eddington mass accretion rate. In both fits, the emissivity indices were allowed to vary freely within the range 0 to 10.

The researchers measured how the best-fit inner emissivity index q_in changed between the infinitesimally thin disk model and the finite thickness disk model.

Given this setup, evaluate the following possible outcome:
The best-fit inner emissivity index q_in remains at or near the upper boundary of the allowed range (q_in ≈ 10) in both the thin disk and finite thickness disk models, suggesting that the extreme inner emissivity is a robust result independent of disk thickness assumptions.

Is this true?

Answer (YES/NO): NO